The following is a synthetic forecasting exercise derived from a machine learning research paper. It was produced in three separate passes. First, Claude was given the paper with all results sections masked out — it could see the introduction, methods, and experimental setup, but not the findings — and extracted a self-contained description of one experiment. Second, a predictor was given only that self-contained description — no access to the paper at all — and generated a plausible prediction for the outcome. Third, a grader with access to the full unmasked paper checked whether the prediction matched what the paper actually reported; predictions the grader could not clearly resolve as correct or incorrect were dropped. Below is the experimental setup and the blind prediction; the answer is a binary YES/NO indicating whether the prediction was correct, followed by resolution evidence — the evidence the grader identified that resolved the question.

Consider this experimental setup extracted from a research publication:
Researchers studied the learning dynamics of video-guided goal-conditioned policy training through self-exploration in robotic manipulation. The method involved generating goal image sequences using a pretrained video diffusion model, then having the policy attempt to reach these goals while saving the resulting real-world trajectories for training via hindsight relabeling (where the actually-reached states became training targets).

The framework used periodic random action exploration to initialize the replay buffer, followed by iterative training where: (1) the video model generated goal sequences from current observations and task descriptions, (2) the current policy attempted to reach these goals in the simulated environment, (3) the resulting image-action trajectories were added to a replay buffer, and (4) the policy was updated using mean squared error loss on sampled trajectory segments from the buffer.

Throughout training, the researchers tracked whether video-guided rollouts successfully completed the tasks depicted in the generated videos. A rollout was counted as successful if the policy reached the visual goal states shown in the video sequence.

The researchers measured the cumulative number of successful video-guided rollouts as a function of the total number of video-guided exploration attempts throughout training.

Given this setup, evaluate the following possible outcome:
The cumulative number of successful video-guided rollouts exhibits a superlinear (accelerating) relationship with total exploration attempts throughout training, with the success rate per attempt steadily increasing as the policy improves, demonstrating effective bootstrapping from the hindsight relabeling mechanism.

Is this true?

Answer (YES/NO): NO